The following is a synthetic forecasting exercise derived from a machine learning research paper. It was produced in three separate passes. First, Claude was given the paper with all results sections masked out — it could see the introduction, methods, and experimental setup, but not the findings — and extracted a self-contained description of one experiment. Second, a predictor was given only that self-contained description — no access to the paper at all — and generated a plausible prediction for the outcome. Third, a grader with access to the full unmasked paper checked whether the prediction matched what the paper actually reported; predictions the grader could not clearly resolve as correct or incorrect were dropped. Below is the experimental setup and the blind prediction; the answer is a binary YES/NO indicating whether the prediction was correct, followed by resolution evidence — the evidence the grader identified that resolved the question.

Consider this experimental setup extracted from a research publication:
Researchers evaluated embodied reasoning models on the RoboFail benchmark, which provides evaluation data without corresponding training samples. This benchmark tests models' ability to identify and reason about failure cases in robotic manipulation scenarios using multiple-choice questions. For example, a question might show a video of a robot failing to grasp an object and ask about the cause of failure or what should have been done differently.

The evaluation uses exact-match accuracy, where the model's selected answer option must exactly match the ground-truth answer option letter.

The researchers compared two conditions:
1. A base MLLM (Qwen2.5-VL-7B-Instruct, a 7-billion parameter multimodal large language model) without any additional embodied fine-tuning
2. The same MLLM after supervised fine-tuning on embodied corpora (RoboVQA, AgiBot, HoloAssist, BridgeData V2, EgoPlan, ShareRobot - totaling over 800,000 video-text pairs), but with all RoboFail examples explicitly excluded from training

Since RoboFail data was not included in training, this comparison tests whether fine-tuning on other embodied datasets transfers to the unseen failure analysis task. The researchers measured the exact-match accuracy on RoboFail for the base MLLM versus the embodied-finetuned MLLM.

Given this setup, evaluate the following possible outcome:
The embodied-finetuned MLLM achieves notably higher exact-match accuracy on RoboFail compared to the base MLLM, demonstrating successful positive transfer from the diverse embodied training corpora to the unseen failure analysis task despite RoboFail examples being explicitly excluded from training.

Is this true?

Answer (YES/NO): YES